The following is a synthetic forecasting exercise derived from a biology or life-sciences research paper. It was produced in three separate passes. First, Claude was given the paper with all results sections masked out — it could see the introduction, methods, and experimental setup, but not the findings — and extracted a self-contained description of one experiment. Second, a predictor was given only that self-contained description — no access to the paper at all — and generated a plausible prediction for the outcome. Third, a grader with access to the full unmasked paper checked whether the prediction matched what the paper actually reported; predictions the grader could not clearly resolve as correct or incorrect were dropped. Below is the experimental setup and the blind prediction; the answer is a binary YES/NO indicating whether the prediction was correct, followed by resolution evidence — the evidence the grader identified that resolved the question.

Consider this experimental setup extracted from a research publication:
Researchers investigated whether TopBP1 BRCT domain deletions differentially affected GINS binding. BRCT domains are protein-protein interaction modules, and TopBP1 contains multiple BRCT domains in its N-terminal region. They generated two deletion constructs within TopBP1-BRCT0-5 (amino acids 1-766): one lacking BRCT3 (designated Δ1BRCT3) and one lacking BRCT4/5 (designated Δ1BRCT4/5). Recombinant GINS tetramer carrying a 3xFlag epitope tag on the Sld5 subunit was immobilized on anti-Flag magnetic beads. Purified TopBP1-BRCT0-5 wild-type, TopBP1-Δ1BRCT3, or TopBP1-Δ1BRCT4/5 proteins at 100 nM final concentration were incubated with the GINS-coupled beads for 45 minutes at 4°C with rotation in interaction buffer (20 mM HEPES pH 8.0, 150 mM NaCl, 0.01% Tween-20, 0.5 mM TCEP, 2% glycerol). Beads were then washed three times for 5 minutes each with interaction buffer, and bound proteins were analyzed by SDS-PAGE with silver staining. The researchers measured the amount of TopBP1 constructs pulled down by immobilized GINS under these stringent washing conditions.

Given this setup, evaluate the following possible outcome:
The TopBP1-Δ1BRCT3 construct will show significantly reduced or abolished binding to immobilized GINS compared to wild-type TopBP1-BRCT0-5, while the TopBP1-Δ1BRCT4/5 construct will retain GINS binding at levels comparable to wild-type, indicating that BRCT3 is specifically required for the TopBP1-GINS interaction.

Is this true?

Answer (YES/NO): NO